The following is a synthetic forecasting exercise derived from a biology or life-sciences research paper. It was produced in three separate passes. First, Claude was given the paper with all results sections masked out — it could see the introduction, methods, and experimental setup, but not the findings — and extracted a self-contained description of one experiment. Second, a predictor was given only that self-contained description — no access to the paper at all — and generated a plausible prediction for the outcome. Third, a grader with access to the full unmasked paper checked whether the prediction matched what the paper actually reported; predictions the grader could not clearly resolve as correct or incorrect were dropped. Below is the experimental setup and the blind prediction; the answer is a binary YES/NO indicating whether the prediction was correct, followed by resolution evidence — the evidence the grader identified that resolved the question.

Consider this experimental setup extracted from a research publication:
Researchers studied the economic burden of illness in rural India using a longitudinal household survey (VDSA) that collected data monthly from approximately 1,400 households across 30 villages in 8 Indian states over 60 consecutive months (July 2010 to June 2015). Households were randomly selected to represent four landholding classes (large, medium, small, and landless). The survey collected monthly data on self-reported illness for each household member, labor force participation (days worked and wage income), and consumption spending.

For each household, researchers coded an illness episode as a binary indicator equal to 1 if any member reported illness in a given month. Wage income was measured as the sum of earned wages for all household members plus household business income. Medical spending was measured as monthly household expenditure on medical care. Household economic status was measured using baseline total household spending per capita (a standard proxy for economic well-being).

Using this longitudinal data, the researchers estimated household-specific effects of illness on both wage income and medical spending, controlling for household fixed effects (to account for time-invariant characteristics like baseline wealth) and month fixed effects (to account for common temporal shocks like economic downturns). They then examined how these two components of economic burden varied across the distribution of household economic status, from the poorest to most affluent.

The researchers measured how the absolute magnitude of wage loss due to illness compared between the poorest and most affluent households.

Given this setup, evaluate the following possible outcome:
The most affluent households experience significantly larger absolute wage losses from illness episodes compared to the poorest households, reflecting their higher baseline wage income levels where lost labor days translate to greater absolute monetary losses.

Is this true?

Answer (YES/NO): NO